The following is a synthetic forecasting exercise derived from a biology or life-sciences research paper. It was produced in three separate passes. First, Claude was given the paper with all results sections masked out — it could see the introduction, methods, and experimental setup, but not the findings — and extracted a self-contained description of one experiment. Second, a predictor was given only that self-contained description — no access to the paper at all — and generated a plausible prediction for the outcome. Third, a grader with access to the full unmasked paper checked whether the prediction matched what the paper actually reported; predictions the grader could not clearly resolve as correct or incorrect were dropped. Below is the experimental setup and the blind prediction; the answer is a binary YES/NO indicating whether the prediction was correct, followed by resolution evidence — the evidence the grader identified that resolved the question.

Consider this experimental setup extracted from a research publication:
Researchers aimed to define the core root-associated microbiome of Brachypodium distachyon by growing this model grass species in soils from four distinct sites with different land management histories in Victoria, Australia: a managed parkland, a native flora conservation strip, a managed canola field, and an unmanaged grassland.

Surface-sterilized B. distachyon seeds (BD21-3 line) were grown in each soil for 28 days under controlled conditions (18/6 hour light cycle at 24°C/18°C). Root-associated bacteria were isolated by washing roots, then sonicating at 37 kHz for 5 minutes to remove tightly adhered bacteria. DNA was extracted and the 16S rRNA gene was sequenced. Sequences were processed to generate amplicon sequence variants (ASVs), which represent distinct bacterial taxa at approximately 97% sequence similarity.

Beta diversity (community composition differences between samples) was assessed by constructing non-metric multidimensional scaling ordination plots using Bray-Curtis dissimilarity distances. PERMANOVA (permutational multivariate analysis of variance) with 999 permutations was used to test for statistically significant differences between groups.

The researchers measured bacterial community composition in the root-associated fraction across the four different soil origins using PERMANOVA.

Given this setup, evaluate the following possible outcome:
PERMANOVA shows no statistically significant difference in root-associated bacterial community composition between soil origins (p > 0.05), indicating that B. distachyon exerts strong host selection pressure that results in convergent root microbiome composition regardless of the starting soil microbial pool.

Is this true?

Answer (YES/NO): NO